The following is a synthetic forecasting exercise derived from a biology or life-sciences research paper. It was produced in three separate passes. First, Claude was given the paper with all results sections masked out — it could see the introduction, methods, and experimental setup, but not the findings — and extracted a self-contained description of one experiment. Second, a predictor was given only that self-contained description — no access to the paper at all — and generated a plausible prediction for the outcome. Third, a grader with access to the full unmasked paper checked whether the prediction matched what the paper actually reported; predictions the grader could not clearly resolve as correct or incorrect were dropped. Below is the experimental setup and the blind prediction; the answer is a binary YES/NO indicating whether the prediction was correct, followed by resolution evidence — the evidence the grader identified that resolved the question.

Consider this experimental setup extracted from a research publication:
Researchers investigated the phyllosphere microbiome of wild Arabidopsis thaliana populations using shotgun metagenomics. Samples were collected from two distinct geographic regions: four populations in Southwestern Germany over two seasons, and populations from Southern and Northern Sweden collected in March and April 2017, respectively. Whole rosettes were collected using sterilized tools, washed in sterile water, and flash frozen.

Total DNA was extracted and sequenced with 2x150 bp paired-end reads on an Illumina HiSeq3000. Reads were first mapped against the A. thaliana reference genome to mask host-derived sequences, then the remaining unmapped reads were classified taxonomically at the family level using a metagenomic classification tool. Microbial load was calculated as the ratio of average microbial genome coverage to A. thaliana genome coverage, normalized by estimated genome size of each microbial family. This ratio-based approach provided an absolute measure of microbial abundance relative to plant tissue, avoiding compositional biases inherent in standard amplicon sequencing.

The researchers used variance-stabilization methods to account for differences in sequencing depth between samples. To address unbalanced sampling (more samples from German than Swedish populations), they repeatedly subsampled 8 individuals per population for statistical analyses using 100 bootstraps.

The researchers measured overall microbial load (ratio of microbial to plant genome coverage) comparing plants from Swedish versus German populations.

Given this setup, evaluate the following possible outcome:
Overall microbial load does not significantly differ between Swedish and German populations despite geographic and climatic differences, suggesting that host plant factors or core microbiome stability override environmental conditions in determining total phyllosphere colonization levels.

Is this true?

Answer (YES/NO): NO